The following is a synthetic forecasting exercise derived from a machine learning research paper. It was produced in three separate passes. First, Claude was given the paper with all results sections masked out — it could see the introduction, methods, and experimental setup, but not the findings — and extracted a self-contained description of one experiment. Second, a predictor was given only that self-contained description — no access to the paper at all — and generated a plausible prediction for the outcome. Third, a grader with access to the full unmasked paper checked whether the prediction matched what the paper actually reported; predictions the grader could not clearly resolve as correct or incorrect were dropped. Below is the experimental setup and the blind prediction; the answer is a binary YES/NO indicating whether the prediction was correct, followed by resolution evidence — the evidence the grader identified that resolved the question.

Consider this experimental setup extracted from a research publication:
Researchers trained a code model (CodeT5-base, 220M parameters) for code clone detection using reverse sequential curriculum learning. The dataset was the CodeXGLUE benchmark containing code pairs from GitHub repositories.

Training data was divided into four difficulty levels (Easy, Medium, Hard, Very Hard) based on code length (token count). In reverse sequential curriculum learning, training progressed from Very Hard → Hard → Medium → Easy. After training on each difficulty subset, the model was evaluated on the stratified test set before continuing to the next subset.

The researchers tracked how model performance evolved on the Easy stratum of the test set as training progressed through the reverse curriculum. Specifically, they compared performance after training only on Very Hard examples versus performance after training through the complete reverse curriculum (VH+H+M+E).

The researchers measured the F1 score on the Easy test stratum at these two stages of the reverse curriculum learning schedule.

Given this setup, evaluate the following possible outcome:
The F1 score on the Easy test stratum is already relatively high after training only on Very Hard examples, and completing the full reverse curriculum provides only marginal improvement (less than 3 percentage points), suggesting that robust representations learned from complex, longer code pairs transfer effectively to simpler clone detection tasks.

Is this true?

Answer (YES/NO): NO